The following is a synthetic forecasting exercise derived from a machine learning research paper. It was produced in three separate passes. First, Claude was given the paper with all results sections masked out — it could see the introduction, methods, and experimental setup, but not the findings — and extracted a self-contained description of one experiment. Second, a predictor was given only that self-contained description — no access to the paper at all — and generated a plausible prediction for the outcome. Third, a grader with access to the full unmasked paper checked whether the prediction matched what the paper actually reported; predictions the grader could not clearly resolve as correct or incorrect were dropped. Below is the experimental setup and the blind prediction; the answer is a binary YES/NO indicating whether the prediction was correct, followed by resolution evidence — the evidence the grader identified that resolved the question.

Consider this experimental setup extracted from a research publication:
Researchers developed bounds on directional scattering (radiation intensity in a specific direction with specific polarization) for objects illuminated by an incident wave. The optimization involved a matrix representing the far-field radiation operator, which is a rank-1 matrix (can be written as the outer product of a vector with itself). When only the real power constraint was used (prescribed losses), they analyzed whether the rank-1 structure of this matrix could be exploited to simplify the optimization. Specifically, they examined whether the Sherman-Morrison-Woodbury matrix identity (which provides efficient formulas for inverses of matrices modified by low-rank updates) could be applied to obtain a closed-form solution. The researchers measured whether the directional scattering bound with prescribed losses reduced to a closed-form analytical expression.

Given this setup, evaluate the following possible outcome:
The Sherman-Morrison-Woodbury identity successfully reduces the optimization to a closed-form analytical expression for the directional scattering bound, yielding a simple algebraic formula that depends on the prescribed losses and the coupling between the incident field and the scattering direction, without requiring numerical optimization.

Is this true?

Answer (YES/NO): YES